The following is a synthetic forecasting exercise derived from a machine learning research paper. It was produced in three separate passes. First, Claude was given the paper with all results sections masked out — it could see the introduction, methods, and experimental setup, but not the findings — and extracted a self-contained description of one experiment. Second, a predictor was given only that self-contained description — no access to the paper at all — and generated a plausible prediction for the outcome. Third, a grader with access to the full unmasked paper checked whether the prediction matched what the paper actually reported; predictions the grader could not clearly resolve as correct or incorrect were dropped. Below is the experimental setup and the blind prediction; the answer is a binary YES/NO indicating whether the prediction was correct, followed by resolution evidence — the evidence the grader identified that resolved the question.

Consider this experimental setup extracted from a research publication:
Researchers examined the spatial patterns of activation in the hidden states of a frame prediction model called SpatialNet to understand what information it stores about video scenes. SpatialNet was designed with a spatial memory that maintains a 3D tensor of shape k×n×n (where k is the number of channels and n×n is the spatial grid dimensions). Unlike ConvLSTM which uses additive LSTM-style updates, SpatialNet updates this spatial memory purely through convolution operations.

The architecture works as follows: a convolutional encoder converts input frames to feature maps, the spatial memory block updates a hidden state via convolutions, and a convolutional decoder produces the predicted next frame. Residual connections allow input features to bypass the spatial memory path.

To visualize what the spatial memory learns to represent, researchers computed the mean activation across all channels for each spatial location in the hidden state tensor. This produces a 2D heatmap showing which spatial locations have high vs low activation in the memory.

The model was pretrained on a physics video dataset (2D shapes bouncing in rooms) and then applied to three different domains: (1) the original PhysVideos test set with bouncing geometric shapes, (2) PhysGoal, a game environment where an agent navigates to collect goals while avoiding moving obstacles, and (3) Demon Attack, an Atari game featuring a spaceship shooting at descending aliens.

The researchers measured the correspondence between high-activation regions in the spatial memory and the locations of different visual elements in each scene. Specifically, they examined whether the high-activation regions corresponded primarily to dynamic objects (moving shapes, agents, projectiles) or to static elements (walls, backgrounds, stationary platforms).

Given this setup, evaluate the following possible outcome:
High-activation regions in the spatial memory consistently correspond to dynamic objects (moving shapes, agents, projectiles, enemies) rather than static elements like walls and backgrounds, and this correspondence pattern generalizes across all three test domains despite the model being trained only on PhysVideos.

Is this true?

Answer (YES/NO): YES